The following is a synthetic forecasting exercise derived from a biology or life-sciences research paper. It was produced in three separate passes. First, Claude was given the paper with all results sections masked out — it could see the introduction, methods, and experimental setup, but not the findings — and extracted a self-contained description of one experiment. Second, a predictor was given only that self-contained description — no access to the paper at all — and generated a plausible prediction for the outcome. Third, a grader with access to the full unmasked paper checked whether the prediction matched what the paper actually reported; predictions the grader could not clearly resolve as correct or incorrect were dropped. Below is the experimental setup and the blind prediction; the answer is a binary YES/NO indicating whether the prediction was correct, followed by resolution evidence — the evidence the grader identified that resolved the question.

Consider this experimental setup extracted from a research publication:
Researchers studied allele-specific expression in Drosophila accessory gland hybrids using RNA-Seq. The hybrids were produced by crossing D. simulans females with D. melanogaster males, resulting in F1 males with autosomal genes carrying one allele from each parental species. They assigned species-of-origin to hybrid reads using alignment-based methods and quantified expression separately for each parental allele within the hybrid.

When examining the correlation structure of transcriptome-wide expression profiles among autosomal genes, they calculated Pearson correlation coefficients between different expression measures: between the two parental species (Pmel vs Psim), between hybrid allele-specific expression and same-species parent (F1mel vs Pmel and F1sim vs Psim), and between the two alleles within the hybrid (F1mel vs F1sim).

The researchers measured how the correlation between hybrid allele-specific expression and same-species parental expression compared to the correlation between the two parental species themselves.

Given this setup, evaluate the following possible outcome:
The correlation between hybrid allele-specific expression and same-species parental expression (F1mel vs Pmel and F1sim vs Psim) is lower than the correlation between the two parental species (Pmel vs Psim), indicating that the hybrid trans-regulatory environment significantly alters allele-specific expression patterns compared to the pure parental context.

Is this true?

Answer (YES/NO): NO